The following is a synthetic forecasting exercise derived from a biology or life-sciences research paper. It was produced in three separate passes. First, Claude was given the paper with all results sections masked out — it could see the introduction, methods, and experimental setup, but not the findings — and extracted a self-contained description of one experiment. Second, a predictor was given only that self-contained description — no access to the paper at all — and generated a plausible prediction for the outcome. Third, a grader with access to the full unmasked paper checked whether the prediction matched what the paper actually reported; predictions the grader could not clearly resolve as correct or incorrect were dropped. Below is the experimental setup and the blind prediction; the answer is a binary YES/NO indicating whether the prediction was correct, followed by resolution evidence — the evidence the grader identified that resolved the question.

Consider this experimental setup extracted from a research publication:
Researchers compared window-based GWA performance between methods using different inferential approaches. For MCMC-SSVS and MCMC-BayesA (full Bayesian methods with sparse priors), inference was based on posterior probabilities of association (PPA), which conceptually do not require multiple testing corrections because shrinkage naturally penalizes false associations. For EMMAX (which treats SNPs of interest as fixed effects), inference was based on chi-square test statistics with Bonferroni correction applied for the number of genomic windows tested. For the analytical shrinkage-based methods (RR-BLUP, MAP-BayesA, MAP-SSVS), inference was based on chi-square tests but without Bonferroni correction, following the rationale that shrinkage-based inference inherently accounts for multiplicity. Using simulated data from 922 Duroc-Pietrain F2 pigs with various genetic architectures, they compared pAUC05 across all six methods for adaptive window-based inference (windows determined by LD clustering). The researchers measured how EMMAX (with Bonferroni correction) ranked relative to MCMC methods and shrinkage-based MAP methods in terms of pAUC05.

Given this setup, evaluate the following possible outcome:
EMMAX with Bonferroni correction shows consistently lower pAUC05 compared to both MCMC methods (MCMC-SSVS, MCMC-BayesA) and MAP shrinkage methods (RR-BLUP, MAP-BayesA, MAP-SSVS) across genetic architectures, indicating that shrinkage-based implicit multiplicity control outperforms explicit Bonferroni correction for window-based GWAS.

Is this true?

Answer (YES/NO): NO